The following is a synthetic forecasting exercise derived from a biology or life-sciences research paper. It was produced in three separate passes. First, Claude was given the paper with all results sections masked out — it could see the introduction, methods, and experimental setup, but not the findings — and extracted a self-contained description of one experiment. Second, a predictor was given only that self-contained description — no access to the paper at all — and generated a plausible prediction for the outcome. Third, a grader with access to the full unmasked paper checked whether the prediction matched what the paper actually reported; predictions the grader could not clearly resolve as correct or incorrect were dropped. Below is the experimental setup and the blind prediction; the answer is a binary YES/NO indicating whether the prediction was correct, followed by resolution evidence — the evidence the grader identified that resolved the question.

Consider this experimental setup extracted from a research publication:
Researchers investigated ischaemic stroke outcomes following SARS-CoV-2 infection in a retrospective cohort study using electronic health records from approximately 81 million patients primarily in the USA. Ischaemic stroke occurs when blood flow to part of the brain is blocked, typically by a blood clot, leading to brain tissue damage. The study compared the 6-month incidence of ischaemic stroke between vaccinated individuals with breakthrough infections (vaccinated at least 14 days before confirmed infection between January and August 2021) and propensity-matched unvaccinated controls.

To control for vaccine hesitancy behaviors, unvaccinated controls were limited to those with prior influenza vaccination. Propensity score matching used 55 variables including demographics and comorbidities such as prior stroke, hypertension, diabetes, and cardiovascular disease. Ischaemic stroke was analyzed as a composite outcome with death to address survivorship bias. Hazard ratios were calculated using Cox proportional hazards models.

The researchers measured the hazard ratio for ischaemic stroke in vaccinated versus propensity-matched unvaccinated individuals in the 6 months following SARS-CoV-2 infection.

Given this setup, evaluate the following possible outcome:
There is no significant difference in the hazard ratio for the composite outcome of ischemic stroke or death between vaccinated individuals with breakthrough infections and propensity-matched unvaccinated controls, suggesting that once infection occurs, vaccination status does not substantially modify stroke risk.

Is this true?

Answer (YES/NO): YES